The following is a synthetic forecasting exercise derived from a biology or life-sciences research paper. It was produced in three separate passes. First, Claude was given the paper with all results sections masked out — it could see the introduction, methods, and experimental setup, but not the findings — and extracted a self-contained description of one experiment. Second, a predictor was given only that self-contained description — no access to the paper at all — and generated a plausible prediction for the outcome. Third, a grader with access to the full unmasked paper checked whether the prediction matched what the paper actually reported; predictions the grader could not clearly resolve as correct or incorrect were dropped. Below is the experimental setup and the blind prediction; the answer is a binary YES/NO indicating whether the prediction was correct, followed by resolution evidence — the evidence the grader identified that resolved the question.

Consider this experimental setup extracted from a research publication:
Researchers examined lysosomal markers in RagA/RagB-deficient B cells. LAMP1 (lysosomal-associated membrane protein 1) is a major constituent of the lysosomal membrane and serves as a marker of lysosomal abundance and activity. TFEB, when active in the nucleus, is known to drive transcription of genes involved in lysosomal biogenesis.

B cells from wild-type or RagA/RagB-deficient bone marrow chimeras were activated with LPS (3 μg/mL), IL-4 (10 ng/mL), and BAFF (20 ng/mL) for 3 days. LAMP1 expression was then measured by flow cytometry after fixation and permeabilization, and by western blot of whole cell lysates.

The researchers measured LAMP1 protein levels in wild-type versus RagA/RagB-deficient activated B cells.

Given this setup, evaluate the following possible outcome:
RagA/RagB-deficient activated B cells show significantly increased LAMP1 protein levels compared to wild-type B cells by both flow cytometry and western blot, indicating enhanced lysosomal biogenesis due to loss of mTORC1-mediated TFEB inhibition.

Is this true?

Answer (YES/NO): NO